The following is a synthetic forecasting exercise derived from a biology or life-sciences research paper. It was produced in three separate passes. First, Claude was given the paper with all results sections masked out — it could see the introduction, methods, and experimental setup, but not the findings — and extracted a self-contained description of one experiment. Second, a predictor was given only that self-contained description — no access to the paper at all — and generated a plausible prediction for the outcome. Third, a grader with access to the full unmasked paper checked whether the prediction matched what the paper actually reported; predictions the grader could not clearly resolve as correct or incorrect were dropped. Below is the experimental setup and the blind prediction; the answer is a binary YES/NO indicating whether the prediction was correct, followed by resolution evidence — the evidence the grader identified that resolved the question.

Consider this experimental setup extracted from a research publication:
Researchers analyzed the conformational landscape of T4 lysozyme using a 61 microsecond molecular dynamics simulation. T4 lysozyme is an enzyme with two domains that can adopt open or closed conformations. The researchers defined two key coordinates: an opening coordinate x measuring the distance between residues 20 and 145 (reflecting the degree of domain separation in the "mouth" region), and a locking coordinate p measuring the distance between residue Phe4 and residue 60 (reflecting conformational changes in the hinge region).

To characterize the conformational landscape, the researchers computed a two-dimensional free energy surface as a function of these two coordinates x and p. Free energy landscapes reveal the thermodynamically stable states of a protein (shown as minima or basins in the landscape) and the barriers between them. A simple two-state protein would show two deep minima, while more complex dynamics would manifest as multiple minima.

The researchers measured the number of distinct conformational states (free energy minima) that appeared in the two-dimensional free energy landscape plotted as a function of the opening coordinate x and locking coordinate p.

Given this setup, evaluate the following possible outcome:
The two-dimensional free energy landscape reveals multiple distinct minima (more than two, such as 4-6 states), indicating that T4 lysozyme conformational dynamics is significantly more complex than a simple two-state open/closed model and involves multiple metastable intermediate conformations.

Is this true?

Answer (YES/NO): YES